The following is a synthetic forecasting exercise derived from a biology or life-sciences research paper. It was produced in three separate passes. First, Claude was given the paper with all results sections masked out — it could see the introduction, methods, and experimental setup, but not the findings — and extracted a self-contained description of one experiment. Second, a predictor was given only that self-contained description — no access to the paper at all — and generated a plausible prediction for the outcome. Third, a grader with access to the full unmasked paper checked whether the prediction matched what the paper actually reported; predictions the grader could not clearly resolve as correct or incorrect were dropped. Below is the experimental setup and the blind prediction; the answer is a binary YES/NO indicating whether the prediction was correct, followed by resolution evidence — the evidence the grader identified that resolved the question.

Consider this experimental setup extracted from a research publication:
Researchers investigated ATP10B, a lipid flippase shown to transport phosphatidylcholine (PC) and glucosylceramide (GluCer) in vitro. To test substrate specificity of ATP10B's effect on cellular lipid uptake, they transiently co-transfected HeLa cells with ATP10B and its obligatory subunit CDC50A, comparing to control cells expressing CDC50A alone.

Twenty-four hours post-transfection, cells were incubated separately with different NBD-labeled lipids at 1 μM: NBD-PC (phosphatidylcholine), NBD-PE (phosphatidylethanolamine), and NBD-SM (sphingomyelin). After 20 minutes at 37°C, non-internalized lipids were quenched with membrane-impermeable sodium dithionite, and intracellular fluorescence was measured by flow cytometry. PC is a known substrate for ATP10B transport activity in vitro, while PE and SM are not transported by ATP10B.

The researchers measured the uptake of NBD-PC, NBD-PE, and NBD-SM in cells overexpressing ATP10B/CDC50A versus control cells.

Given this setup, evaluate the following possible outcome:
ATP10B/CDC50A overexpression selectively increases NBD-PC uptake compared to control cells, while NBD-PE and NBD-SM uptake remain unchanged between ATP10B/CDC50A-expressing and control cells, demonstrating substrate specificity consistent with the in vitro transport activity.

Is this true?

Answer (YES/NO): YES